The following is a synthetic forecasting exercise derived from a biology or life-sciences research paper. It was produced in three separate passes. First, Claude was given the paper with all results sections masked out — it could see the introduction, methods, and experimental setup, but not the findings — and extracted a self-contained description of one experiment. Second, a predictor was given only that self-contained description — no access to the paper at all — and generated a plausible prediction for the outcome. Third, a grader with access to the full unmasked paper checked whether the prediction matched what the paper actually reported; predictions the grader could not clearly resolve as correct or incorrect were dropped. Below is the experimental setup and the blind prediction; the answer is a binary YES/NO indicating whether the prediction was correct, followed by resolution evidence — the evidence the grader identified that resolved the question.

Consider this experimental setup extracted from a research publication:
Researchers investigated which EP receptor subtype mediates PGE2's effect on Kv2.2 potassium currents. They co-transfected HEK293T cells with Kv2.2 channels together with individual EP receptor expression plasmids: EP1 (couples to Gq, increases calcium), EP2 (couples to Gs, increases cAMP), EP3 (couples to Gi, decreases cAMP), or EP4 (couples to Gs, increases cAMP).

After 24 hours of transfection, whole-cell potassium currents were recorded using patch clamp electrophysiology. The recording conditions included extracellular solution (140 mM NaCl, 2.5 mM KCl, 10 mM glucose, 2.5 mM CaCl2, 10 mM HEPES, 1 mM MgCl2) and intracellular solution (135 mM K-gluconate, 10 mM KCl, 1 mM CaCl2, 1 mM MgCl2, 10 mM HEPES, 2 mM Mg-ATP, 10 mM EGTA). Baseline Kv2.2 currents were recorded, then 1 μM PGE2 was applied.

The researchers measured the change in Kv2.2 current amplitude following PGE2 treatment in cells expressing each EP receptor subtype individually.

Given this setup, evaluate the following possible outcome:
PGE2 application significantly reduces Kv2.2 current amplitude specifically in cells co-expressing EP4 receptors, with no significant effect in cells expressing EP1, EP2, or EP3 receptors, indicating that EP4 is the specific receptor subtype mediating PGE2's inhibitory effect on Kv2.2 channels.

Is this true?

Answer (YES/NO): NO